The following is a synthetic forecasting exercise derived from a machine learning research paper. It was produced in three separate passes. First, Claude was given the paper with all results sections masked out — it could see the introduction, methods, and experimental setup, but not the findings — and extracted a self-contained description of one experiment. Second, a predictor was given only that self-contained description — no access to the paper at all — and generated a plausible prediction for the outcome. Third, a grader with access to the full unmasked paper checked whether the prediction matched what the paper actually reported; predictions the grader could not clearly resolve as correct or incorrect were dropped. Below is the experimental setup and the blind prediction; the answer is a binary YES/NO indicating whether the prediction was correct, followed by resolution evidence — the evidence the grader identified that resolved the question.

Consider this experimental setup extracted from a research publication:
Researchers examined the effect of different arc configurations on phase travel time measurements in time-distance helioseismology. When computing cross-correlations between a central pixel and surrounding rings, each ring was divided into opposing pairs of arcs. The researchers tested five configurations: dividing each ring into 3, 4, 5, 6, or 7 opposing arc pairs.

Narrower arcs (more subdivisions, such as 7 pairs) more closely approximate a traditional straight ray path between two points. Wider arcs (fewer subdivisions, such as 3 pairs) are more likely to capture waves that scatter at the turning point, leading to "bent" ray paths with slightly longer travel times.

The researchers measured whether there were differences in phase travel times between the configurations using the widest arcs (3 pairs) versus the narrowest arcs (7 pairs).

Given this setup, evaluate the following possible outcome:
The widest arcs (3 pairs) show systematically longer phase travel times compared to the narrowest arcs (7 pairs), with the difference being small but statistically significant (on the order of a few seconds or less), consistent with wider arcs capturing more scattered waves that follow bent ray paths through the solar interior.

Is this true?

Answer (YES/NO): YES